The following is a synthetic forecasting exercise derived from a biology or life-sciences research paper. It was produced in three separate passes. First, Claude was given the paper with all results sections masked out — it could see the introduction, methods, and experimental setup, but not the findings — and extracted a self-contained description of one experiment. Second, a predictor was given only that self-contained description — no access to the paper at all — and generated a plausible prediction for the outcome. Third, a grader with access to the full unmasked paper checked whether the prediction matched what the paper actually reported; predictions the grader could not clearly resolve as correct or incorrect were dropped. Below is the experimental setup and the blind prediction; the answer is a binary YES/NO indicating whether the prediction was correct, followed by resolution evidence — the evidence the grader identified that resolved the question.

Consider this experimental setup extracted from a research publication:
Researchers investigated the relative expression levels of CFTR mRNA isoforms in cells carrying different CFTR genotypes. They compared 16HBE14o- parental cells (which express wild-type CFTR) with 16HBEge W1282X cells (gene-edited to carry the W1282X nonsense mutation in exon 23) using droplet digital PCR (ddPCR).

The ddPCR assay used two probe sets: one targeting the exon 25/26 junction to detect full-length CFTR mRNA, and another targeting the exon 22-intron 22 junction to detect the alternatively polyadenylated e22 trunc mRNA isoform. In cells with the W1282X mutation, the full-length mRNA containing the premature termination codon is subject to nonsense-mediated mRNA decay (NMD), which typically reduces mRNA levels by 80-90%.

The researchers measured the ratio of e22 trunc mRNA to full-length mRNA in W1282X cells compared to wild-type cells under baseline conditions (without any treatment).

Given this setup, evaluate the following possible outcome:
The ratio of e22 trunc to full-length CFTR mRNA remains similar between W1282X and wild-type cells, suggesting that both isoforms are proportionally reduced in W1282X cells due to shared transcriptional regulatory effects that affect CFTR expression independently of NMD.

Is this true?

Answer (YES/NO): NO